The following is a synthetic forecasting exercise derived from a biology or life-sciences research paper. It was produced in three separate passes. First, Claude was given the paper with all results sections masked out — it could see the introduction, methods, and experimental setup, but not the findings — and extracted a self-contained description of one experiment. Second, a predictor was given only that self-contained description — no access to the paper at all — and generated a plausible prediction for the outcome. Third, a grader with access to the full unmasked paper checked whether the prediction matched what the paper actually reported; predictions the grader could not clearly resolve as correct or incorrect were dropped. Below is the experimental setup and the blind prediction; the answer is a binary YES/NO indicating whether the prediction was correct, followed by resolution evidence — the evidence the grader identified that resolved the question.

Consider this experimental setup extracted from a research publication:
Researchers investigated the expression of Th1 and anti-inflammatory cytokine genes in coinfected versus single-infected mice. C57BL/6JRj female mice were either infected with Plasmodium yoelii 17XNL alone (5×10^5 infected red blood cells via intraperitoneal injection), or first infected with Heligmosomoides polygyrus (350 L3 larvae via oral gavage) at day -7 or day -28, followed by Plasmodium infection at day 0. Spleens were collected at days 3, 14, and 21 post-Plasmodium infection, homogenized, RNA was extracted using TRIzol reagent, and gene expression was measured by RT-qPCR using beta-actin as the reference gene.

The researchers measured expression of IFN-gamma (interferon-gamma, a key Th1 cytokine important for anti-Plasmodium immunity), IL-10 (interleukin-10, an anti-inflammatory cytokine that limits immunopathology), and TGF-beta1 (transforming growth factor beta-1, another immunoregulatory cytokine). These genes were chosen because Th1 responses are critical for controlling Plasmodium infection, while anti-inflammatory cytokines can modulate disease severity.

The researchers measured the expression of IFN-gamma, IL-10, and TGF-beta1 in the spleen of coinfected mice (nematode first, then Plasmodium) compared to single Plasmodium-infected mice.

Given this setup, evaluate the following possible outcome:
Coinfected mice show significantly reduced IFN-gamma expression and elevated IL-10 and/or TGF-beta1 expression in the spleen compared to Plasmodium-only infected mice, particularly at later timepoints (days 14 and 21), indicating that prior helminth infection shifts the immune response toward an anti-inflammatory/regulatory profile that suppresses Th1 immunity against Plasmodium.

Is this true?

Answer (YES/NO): NO